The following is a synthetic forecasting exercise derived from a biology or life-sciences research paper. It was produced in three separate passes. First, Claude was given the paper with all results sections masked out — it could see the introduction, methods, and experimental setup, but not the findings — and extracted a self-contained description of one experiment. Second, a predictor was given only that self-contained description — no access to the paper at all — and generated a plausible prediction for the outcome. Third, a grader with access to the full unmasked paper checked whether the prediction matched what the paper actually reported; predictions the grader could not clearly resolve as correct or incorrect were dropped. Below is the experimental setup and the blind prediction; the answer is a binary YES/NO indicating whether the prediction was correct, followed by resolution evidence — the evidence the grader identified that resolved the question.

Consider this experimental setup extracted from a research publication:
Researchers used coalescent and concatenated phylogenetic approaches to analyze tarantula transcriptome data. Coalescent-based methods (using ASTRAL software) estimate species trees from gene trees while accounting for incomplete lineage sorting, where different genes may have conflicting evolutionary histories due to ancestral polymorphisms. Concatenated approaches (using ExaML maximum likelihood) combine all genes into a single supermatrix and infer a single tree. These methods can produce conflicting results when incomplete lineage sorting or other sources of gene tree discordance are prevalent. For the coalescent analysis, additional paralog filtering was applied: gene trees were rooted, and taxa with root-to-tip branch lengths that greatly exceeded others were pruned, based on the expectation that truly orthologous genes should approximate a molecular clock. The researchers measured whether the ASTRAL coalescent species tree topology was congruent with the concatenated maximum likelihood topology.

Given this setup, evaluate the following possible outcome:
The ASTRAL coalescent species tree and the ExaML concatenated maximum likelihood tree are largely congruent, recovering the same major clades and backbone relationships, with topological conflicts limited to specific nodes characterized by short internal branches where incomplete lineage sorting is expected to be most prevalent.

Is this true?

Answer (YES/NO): NO